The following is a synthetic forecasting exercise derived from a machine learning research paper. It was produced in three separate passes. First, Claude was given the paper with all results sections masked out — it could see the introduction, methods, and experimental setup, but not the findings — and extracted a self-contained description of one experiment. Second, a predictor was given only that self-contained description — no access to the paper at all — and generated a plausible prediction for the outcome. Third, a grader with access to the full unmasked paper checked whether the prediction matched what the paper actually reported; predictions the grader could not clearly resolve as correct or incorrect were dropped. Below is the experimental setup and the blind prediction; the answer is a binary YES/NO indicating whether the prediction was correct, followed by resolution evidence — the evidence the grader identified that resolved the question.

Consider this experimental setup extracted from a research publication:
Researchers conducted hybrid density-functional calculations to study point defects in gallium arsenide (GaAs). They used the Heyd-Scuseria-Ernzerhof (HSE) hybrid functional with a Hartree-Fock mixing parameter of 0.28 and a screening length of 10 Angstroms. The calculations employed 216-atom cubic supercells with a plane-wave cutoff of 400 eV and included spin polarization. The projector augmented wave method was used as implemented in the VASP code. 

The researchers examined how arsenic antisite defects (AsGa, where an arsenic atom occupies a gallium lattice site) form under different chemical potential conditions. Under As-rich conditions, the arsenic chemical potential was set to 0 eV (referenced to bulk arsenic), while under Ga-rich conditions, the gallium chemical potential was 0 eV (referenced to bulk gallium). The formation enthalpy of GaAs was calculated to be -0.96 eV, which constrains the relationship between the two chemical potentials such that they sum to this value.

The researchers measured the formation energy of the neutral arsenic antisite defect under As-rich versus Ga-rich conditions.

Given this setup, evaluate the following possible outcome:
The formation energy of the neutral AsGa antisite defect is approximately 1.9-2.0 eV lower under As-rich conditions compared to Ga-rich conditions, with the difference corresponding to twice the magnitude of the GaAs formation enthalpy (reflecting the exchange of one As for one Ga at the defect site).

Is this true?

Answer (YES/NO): YES